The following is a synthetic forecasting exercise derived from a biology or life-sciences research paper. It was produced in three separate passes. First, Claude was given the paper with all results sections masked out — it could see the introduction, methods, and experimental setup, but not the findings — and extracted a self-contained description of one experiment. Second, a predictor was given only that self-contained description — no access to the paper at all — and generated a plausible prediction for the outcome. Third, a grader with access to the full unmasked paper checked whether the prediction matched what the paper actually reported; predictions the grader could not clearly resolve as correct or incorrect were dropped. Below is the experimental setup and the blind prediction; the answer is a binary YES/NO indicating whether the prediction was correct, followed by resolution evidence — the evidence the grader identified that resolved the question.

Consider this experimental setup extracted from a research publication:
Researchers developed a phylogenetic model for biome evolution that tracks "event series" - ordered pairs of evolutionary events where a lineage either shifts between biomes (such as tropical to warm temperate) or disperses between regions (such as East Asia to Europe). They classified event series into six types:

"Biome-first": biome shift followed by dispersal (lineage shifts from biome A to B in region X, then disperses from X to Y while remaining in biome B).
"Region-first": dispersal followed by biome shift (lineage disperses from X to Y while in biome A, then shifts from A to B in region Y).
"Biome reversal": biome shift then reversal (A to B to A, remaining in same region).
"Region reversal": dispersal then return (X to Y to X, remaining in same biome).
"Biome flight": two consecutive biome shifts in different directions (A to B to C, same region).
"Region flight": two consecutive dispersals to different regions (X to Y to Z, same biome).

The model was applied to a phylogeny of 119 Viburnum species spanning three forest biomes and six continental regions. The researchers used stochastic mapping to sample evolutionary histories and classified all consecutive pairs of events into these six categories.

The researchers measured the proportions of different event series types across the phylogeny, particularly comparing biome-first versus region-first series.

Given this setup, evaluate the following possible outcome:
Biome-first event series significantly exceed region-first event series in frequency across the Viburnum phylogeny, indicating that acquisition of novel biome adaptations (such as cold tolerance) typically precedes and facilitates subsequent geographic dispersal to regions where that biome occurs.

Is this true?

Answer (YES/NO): NO